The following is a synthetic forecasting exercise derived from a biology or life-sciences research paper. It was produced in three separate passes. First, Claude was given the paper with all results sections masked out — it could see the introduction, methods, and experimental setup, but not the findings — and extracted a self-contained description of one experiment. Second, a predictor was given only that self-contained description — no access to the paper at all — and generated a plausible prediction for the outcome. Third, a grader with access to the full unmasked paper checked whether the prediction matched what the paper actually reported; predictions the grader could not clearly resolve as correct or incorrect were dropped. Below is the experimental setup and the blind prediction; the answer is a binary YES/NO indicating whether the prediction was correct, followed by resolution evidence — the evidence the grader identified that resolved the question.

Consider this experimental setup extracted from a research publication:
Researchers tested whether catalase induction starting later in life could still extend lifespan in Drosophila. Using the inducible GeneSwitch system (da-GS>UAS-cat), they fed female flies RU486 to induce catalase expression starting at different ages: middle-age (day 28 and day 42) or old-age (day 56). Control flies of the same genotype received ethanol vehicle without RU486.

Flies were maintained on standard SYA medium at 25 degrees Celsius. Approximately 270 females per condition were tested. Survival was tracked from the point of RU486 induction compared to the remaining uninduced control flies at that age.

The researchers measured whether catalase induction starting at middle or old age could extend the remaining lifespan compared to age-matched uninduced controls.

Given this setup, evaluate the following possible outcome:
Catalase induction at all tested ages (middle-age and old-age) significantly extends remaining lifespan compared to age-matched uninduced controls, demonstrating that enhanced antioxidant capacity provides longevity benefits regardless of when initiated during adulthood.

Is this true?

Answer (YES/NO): YES